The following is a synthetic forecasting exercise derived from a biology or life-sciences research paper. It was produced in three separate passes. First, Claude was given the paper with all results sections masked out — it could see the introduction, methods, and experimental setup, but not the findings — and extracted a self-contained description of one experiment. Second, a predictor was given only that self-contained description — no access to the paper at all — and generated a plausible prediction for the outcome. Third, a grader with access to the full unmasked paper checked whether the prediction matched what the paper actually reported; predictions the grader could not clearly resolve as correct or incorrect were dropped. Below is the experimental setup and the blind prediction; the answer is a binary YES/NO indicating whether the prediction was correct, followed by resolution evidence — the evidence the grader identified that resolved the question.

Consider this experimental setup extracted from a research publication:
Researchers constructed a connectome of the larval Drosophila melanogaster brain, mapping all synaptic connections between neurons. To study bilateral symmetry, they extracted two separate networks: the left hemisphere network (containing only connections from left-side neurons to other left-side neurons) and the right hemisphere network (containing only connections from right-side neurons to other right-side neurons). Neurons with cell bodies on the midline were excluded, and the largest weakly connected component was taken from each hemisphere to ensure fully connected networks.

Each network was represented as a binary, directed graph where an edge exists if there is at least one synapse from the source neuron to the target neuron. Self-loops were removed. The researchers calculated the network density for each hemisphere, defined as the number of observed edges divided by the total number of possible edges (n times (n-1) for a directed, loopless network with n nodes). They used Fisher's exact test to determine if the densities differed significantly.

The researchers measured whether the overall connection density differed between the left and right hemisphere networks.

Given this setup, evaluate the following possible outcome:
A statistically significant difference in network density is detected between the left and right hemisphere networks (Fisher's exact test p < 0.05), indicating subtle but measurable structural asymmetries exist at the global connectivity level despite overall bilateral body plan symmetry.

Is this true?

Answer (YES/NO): YES